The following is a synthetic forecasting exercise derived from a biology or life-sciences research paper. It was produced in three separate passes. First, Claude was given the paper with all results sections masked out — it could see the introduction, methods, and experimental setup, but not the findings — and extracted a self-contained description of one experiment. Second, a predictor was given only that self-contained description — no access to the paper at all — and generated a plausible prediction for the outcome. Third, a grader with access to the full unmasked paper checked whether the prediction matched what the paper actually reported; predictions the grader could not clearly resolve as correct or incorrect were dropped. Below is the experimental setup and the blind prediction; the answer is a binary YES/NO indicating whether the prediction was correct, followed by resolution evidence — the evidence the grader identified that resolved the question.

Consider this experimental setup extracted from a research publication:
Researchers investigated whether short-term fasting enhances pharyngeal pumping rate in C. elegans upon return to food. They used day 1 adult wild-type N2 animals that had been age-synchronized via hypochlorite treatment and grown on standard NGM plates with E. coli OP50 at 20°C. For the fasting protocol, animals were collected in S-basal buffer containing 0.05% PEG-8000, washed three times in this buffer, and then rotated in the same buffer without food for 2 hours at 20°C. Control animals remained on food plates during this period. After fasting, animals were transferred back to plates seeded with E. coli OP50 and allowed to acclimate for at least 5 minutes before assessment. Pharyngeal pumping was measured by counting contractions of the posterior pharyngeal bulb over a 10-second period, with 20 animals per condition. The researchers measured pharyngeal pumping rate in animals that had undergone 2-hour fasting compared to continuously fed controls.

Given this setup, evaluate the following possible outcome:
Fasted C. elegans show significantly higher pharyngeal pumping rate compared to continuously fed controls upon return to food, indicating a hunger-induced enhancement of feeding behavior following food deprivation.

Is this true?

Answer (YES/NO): YES